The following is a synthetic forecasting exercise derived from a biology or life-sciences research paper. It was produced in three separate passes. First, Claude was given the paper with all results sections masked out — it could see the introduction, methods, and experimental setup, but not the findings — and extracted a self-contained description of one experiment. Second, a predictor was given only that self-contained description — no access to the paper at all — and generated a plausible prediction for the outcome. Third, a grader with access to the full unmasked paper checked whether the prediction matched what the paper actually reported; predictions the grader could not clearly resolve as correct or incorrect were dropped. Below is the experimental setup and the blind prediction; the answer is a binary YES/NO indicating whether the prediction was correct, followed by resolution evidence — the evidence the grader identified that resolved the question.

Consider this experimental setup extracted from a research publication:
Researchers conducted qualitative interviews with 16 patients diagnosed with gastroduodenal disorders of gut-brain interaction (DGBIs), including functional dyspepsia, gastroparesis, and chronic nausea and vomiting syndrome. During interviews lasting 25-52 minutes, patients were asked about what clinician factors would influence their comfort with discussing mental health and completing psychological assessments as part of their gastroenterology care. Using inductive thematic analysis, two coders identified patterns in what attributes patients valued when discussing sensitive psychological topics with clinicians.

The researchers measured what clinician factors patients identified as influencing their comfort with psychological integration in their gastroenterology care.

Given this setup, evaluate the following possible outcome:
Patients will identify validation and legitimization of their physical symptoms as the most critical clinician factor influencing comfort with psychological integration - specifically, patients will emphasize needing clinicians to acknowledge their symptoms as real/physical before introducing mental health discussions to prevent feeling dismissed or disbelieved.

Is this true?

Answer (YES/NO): NO